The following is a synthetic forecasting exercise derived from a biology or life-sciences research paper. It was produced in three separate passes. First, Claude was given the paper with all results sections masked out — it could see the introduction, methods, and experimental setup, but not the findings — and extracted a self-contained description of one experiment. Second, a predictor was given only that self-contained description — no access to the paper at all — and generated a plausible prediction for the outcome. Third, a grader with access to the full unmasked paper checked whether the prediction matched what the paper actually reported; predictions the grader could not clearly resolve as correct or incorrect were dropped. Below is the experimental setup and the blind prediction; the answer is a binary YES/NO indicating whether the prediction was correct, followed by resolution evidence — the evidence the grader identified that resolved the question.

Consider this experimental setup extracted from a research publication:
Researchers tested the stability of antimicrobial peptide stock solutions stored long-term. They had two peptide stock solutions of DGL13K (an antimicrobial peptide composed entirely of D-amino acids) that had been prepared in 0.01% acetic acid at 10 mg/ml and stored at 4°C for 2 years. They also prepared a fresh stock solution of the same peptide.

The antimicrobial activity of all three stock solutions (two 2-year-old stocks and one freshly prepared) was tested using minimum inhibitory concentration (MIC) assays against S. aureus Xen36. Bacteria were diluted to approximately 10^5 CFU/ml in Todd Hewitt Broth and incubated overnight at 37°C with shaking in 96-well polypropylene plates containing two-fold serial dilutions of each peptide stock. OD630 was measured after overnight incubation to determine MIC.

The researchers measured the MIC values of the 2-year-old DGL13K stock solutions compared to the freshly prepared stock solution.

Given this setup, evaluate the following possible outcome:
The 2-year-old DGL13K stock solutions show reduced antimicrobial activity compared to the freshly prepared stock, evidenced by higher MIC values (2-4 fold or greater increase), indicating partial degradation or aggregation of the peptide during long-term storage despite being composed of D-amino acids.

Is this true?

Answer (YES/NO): NO